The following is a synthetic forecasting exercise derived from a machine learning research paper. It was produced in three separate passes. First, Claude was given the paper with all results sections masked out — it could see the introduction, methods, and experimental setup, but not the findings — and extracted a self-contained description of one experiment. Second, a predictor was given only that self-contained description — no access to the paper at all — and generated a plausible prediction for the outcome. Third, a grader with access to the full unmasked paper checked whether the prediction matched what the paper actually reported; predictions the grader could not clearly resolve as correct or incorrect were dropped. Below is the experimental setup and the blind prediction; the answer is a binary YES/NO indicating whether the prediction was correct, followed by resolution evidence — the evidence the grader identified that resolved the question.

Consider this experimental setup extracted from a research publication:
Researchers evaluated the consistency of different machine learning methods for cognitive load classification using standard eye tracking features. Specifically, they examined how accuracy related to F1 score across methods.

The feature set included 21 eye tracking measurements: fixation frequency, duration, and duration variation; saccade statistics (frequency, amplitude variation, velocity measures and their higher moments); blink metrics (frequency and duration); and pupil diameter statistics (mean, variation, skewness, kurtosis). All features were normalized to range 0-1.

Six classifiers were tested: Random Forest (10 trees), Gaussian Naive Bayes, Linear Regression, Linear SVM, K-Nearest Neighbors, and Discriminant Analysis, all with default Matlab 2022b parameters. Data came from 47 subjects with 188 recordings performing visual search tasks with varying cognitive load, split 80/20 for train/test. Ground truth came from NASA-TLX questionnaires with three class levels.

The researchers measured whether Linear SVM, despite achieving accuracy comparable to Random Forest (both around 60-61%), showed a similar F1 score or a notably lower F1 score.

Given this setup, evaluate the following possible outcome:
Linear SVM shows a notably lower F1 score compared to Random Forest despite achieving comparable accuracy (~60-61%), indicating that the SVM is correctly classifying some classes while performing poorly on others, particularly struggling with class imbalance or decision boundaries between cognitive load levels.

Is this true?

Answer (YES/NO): YES